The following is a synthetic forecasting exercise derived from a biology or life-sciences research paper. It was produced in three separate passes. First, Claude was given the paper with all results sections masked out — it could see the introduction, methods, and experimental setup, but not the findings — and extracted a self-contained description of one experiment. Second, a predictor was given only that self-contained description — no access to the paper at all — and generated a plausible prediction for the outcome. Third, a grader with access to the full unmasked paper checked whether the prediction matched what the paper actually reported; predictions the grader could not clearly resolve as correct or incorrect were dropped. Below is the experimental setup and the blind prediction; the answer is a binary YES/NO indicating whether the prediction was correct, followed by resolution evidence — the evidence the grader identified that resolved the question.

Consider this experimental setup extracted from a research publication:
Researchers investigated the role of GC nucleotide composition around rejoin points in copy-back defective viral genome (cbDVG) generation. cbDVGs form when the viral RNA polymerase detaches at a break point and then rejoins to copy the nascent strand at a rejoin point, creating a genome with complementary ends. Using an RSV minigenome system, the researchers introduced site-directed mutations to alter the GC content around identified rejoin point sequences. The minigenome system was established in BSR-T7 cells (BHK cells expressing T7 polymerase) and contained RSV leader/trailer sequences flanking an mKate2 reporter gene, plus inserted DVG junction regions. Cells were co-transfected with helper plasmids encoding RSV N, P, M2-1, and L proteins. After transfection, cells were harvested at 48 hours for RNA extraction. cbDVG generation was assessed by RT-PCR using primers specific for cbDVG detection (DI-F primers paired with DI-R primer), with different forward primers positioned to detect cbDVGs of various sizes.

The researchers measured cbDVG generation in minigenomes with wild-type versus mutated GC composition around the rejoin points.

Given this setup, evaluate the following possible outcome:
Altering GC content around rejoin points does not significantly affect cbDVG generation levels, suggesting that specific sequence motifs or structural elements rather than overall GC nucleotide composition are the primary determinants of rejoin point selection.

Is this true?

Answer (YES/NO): NO